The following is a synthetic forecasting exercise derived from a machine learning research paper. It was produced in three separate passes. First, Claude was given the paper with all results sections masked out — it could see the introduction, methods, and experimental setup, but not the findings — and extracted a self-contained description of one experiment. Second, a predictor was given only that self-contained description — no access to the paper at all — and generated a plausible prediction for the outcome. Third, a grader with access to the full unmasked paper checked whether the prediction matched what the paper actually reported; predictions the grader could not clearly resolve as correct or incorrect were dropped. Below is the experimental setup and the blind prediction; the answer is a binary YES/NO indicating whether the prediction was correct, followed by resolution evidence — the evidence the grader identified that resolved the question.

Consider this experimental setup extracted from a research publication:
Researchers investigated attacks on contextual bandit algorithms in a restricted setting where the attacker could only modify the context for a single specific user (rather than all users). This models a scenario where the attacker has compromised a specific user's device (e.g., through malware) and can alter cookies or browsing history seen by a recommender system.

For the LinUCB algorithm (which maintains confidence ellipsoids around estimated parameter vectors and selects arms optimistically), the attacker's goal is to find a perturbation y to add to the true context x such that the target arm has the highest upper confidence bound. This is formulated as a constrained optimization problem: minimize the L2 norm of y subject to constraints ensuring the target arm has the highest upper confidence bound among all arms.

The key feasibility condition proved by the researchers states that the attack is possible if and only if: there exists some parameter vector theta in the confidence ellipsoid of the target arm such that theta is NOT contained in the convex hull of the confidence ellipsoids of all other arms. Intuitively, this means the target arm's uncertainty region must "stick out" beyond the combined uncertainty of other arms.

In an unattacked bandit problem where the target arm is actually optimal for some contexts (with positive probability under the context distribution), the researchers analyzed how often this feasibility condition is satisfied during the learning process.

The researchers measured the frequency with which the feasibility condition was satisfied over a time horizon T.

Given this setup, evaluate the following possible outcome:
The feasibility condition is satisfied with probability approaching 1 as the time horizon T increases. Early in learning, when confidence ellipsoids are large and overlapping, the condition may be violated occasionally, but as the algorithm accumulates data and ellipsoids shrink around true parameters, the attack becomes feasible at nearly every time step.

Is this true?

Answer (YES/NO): YES